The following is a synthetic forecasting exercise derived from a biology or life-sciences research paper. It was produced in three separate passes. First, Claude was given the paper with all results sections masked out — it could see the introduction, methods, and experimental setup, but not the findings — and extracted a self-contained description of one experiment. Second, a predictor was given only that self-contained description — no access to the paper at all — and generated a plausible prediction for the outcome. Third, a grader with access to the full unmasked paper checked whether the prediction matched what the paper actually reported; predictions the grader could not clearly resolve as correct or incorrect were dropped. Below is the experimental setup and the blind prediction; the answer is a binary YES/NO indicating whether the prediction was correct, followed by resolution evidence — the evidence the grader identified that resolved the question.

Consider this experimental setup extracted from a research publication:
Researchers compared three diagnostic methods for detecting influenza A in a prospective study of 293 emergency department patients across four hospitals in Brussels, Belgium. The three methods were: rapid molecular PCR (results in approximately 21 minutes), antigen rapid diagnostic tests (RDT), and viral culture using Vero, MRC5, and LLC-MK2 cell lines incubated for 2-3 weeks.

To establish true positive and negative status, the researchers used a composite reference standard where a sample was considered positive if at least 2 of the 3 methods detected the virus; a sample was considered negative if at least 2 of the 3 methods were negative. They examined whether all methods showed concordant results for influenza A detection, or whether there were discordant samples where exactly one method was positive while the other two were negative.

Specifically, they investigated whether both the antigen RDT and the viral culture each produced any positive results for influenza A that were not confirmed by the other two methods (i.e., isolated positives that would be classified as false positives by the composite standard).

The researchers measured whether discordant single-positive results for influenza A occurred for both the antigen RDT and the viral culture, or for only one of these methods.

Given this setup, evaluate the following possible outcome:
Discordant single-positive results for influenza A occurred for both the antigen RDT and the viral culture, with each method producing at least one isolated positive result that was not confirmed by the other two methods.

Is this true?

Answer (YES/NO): YES